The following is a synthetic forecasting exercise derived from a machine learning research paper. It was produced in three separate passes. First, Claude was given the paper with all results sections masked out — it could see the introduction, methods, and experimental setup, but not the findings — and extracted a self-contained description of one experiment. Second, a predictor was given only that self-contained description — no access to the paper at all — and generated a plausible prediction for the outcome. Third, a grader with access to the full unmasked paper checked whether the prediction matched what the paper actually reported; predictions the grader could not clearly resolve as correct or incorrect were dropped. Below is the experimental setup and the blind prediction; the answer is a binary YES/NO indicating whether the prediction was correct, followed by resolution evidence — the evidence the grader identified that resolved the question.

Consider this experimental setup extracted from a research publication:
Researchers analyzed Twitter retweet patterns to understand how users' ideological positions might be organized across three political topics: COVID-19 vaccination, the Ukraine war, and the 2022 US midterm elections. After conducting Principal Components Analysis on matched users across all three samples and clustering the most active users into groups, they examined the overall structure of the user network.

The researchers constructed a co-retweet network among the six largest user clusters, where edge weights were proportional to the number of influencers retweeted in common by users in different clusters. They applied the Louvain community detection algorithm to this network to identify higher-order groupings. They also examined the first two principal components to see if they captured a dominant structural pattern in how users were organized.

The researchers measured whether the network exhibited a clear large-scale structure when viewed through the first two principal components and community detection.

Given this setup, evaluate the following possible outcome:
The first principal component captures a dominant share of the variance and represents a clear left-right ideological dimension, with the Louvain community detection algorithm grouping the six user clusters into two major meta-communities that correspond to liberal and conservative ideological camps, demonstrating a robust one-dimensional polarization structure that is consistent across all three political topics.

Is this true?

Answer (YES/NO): NO